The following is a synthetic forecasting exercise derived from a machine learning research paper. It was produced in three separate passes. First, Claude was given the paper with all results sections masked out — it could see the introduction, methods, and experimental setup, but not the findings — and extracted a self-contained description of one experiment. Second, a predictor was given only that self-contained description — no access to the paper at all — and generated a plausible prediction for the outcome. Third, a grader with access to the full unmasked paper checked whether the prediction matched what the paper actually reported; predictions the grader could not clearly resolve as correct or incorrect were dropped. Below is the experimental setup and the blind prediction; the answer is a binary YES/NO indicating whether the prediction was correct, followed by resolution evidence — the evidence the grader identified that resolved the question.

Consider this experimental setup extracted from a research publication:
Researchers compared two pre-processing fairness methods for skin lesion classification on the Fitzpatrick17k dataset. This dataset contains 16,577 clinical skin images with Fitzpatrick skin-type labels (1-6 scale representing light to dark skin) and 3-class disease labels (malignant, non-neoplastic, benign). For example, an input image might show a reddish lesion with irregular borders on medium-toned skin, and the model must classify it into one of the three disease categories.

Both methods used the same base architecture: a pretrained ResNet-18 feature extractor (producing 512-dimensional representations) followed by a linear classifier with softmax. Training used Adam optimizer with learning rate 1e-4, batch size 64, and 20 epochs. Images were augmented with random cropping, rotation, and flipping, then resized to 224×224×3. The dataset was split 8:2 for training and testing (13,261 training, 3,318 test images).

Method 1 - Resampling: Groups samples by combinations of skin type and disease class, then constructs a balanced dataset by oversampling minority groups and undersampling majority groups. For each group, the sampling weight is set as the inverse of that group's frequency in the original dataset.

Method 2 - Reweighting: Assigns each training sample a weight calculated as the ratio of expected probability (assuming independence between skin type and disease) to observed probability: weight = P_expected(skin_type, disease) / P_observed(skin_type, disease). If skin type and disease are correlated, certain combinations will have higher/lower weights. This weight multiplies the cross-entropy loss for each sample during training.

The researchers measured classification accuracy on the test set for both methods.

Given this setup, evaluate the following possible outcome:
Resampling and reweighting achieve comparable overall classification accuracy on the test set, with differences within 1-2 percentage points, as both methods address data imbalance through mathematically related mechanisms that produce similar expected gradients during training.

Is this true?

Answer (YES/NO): YES